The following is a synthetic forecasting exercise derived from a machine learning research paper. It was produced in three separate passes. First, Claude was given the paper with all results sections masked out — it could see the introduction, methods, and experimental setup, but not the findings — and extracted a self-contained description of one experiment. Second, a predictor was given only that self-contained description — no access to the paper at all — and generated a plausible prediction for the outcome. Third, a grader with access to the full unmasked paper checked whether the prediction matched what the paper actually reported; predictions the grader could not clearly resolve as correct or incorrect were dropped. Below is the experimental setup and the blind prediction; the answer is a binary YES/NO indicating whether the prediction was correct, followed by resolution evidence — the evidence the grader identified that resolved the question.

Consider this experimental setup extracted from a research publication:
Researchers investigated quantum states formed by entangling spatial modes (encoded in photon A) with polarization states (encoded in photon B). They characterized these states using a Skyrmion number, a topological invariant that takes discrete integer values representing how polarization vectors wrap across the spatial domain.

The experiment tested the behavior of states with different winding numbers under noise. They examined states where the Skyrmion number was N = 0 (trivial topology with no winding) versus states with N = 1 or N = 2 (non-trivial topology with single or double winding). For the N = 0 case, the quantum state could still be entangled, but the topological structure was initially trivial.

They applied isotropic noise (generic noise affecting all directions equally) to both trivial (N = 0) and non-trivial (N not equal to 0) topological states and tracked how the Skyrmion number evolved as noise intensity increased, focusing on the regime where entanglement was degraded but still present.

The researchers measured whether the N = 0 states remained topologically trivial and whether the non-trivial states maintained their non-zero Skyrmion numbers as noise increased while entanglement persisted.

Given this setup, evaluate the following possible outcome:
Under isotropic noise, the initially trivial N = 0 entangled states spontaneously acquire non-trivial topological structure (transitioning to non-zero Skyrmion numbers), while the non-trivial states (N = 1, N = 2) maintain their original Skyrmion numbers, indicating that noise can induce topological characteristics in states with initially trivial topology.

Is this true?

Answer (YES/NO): NO